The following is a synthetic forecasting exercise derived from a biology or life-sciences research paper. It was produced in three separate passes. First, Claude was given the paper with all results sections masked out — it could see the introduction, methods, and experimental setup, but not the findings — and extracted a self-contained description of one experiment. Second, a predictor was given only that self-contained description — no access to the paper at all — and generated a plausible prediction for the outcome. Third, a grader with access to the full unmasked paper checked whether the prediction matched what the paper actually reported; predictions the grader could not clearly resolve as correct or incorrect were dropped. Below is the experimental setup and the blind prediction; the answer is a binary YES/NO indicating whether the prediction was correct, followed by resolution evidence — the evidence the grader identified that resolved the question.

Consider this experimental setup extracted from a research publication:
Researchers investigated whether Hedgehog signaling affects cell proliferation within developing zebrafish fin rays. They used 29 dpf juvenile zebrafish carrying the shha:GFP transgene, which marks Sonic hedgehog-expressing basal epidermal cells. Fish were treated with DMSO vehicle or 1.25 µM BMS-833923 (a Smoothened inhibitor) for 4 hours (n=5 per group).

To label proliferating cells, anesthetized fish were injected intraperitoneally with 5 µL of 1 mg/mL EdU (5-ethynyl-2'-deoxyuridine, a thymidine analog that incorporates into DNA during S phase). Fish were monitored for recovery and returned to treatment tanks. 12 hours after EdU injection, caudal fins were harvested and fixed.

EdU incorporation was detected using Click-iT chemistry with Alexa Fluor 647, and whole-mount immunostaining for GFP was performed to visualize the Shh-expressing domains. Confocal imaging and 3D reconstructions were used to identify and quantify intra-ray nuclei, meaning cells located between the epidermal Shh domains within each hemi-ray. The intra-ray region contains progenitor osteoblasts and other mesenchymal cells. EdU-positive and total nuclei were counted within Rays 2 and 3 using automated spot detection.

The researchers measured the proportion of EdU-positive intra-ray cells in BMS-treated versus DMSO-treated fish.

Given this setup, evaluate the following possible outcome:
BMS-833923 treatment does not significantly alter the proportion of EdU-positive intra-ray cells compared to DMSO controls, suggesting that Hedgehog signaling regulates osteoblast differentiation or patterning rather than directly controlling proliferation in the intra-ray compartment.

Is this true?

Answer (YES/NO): YES